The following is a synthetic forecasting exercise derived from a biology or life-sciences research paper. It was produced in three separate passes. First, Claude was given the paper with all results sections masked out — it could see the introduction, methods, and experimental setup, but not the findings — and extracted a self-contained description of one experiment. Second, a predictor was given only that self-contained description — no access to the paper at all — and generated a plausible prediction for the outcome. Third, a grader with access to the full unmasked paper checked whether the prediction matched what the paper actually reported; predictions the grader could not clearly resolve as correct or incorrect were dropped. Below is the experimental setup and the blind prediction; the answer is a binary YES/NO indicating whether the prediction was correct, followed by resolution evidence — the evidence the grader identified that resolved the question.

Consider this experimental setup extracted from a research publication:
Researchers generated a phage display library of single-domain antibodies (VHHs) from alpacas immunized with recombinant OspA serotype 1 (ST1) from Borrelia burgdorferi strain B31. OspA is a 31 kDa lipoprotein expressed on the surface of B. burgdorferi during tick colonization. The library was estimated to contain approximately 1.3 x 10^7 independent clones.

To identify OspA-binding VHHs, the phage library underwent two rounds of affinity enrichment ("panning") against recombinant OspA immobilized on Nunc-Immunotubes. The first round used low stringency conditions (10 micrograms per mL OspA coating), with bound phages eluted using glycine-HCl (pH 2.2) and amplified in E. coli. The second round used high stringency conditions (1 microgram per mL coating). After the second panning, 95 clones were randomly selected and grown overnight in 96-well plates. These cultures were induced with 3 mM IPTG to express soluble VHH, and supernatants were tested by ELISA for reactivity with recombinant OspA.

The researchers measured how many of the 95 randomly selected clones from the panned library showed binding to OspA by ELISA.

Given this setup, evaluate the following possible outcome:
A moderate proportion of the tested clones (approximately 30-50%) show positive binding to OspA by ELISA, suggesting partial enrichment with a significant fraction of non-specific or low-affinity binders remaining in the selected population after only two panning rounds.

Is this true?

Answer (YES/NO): NO